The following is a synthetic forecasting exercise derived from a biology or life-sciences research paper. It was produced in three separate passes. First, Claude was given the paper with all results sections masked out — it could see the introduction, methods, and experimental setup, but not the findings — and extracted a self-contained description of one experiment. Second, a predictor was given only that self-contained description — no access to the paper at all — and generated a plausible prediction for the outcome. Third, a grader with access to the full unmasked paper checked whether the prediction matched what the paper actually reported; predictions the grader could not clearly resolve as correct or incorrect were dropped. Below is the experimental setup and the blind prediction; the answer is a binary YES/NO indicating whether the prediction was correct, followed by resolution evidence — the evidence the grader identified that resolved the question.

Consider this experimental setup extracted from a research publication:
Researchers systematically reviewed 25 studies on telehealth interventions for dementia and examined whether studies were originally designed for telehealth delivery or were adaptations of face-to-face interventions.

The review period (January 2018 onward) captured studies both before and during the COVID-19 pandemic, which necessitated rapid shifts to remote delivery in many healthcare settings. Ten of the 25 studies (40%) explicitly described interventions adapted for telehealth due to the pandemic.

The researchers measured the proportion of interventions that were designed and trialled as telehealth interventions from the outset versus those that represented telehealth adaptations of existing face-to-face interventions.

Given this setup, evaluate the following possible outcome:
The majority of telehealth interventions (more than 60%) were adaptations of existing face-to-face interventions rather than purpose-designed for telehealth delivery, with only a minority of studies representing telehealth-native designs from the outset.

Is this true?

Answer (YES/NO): YES